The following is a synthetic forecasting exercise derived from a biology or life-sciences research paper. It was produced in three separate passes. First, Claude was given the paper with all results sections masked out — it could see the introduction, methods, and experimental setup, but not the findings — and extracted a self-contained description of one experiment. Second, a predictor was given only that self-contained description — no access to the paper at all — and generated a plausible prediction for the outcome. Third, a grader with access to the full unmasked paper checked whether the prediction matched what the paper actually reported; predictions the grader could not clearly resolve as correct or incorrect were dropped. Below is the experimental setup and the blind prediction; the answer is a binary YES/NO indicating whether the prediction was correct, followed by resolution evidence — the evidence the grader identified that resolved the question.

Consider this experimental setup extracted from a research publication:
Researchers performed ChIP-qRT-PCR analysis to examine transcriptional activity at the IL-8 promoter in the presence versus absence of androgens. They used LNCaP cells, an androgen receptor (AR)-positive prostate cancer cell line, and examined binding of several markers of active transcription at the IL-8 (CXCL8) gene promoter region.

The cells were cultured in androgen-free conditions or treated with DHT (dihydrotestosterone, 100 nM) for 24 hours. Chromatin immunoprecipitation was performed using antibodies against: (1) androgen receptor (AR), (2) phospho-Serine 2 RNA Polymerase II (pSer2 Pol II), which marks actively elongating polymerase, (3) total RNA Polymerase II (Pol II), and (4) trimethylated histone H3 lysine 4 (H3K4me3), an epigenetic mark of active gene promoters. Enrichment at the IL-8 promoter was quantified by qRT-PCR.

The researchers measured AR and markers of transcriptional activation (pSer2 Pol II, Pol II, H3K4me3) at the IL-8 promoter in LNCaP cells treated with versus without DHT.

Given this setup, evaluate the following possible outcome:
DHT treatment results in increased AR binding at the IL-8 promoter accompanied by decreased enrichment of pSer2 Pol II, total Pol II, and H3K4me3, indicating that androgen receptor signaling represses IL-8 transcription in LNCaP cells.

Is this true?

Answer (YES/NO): YES